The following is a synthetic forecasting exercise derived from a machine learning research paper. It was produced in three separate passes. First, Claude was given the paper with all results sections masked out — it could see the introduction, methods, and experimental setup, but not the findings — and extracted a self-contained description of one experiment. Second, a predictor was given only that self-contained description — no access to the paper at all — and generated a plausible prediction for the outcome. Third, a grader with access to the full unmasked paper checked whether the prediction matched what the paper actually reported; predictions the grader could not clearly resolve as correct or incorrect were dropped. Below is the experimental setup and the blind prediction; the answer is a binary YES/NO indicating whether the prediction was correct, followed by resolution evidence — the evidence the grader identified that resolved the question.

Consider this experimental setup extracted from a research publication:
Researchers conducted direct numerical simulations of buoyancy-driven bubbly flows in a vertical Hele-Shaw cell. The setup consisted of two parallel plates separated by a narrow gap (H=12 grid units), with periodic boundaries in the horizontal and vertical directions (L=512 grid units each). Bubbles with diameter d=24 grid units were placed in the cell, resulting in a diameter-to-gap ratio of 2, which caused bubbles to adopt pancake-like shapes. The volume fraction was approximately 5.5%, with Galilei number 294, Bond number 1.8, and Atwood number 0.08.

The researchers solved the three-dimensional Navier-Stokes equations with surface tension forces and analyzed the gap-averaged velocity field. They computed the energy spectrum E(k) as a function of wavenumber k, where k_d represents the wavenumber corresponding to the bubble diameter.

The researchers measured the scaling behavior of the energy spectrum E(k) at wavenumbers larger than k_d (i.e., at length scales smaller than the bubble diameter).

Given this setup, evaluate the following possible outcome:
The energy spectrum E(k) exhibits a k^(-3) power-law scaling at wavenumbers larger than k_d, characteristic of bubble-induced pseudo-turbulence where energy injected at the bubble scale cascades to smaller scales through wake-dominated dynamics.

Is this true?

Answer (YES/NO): NO